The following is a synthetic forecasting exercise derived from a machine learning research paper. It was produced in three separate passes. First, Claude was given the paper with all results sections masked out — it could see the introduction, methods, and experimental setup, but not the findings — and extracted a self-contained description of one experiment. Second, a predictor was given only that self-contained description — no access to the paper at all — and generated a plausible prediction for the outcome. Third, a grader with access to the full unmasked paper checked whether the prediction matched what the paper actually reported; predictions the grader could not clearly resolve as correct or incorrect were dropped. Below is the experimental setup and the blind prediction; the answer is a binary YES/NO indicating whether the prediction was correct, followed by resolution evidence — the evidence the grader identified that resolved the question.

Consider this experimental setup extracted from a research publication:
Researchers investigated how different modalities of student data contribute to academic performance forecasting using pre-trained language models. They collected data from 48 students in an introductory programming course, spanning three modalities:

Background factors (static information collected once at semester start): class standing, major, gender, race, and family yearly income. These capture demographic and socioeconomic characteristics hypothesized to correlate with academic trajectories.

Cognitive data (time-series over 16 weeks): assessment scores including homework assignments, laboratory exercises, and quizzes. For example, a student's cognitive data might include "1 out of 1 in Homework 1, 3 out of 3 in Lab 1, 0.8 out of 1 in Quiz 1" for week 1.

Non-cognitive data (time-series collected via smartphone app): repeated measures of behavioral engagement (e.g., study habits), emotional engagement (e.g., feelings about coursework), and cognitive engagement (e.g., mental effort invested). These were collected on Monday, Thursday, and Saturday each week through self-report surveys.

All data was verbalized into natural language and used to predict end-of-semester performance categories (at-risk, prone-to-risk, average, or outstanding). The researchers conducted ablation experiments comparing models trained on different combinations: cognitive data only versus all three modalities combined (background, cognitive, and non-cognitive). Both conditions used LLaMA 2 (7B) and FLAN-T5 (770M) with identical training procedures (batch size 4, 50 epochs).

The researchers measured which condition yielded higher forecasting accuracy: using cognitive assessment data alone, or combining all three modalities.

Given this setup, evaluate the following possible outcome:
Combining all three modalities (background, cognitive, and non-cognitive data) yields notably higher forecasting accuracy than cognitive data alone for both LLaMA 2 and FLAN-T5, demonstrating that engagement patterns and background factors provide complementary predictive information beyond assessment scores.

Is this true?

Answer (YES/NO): YES